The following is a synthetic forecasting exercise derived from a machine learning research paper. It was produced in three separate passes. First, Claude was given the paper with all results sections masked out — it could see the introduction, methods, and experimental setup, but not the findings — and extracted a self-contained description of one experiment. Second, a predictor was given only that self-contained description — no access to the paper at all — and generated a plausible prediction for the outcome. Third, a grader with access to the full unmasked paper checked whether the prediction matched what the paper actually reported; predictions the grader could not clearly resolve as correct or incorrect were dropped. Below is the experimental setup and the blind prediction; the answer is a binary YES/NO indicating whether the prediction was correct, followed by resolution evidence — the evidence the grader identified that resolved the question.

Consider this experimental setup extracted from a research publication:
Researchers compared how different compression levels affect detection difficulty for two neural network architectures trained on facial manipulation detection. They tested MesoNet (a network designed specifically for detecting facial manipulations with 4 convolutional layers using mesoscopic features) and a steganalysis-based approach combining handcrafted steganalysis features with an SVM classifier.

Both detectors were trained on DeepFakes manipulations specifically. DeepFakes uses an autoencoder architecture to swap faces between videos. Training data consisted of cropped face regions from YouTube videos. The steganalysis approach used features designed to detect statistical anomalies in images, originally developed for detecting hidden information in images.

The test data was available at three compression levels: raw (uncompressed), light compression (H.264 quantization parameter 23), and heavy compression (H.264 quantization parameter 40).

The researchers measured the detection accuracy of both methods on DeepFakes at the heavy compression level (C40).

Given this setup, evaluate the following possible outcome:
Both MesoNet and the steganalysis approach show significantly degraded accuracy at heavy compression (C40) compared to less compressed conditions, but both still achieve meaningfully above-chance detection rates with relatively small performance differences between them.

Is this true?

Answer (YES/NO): NO